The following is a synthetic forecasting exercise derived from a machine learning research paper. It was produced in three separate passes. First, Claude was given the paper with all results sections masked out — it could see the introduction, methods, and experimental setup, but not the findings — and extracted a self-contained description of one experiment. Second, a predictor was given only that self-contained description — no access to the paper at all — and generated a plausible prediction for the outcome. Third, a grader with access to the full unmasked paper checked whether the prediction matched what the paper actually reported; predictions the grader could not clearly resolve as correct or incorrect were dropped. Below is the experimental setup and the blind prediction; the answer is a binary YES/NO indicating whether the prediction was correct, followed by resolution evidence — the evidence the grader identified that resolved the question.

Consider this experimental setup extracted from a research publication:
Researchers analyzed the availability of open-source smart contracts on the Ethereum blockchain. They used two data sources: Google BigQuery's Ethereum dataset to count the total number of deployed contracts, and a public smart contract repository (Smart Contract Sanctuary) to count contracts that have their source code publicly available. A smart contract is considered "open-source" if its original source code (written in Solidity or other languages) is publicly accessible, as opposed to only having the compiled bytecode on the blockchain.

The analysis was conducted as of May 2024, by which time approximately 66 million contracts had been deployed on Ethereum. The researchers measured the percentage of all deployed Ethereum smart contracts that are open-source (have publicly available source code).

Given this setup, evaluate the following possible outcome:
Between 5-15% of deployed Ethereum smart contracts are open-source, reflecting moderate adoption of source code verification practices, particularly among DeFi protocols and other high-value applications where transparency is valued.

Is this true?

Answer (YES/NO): NO